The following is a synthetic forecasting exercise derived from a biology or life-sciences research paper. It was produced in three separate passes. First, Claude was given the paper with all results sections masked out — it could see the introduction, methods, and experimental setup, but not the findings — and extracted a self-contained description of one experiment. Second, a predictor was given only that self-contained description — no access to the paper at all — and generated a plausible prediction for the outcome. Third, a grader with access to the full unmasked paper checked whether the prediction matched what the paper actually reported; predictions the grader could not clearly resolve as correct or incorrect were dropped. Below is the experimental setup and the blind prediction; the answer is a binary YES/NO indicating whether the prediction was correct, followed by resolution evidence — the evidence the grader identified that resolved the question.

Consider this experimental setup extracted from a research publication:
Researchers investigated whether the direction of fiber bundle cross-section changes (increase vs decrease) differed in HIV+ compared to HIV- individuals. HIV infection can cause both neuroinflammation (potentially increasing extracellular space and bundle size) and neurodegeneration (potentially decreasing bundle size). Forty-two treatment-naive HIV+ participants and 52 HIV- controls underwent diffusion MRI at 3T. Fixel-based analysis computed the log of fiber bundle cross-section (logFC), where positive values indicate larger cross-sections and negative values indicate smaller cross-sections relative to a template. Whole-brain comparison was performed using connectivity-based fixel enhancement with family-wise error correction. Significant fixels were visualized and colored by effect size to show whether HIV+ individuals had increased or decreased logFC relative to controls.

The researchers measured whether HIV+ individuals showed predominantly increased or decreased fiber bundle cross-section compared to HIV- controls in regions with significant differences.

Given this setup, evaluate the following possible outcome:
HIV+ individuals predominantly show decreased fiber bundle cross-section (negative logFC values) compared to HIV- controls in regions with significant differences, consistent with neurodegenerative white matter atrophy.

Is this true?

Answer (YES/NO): YES